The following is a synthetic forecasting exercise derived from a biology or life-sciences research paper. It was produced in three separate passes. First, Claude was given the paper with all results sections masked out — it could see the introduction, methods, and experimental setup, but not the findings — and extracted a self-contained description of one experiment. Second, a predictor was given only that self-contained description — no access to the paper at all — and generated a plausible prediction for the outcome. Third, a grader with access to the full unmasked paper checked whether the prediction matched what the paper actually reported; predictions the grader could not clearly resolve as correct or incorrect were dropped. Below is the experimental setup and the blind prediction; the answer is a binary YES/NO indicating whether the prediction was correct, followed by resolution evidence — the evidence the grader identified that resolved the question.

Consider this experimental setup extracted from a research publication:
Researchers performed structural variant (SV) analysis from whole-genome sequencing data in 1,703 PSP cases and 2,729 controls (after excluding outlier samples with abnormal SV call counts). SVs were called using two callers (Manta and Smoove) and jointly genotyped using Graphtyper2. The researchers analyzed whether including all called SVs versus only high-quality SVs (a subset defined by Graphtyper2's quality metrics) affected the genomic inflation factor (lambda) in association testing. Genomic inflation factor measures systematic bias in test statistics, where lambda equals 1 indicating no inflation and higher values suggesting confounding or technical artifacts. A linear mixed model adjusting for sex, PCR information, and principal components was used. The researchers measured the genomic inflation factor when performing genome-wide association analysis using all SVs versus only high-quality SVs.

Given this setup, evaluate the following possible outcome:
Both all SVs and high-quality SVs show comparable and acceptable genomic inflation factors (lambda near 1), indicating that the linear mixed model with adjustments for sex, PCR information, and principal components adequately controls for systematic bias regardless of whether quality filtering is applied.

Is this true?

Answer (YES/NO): NO